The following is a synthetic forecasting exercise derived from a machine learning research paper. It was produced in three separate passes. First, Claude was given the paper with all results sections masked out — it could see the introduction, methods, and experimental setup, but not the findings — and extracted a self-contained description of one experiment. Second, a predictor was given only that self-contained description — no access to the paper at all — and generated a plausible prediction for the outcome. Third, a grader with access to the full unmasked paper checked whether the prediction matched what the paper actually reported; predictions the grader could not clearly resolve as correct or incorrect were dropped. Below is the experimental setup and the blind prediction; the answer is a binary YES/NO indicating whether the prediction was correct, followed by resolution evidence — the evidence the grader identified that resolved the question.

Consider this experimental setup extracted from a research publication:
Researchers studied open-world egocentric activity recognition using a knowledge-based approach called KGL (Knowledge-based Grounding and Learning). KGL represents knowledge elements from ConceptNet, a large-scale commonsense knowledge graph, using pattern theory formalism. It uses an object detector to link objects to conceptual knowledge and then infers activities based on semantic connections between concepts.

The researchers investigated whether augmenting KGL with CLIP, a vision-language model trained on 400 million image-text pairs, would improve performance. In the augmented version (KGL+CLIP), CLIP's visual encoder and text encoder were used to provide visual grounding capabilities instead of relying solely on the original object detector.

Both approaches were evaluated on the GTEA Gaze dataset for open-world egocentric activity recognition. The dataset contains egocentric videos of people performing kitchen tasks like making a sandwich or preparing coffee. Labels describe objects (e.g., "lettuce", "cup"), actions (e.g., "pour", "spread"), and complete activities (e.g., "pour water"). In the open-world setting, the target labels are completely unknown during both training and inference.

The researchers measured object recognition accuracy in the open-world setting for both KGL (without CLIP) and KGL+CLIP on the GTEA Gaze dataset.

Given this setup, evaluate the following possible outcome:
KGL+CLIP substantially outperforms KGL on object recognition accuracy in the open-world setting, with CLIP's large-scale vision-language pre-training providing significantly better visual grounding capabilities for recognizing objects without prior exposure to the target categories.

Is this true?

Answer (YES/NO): YES